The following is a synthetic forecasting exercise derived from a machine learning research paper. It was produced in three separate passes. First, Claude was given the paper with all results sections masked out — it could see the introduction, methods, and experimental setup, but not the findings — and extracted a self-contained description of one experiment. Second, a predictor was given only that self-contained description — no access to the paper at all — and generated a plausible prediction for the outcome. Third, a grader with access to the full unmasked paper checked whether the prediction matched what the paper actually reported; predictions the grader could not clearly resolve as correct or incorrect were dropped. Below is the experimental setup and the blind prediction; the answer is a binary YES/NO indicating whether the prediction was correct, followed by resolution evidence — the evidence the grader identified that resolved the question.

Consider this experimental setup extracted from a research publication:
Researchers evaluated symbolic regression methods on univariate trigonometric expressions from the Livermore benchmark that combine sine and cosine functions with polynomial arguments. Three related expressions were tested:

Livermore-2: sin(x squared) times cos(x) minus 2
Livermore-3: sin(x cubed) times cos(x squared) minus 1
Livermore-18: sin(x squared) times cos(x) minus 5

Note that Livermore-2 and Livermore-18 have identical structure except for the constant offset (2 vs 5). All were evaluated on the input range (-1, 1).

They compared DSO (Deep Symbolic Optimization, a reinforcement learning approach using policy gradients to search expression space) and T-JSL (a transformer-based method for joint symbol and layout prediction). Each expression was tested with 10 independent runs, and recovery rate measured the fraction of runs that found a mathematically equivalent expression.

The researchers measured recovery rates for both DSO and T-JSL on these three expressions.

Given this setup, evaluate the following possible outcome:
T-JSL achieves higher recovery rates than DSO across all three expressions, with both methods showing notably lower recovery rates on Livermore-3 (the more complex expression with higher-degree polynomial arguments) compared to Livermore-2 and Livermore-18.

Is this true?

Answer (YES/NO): NO